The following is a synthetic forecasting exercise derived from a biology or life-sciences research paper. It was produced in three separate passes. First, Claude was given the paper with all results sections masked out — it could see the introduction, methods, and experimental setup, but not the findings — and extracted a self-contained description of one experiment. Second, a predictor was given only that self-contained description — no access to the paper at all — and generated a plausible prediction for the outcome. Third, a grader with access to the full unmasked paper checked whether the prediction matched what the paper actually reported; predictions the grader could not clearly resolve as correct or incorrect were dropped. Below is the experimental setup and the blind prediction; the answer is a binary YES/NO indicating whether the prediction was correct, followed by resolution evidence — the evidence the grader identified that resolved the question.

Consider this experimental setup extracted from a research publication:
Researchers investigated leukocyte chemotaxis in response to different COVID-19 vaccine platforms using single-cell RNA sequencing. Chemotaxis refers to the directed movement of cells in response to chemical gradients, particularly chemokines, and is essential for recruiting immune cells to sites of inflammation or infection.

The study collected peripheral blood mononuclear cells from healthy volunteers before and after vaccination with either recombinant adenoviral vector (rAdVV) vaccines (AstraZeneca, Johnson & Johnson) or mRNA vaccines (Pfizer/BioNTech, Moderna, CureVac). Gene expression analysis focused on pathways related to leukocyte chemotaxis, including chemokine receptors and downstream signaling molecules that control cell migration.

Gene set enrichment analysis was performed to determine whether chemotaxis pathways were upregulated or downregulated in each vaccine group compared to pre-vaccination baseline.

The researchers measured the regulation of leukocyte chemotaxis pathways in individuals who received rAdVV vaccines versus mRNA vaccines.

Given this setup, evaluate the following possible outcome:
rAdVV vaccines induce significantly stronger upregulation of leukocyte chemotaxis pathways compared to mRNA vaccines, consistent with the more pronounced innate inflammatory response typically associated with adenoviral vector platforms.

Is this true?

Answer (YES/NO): NO